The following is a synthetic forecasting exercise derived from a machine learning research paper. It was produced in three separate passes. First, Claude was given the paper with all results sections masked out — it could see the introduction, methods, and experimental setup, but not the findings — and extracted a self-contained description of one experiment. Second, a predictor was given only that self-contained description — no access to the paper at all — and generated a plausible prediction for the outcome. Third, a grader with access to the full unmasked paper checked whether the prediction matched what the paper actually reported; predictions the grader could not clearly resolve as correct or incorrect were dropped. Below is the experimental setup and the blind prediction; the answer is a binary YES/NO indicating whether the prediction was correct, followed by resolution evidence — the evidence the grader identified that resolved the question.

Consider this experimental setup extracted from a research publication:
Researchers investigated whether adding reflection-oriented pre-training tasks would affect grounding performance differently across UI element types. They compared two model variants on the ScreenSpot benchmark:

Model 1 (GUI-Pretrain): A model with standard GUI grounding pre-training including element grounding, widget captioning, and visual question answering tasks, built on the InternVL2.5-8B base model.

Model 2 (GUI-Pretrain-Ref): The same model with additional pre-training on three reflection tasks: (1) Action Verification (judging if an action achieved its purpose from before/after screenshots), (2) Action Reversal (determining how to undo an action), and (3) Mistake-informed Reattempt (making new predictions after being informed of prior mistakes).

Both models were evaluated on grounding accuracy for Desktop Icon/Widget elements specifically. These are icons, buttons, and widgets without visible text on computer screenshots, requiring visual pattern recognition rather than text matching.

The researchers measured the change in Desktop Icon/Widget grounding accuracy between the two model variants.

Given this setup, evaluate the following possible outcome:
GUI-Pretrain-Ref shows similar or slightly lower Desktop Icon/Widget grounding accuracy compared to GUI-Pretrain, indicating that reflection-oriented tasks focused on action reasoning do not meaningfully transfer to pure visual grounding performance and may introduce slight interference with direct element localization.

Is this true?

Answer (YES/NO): YES